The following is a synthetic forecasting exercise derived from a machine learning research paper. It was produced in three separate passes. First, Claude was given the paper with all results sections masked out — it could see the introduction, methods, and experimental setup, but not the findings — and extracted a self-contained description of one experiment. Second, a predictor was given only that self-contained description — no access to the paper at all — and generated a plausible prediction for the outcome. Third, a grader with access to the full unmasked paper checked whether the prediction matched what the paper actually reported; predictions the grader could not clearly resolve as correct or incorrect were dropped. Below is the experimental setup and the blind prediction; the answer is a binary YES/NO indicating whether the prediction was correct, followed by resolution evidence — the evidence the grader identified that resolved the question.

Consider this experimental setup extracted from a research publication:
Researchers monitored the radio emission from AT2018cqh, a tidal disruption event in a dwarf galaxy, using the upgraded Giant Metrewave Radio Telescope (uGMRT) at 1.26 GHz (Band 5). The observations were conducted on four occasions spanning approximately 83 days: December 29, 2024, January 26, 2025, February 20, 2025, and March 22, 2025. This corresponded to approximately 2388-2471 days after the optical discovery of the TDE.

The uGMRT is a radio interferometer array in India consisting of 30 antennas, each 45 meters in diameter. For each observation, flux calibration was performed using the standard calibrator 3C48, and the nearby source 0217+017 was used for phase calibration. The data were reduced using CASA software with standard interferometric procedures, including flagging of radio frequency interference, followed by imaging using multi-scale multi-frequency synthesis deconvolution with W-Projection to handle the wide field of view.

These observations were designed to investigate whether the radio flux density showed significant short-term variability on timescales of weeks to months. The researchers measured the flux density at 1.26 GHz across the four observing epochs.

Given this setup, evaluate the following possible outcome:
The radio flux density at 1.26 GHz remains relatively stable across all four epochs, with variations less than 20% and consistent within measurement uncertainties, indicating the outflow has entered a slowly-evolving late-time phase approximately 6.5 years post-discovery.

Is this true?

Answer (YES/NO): NO